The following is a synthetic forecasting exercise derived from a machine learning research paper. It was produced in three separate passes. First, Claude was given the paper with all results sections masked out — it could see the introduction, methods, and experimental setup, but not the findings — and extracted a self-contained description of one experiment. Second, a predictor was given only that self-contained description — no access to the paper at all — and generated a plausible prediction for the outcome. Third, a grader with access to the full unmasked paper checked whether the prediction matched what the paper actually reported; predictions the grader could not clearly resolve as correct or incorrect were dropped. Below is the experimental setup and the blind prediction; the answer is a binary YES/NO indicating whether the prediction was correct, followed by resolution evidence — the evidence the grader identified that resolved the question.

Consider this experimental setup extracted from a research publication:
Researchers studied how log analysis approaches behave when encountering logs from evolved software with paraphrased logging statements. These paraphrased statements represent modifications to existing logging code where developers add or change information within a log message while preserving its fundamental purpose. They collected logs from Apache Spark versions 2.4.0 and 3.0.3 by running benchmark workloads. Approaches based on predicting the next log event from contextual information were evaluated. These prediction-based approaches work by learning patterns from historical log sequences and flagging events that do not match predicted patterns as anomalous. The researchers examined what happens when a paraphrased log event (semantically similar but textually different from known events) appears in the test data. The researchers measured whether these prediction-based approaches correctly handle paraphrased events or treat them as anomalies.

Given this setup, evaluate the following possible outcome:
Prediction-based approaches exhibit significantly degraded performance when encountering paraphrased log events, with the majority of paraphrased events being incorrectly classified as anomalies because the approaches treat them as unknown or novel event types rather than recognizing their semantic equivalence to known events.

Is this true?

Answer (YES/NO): YES